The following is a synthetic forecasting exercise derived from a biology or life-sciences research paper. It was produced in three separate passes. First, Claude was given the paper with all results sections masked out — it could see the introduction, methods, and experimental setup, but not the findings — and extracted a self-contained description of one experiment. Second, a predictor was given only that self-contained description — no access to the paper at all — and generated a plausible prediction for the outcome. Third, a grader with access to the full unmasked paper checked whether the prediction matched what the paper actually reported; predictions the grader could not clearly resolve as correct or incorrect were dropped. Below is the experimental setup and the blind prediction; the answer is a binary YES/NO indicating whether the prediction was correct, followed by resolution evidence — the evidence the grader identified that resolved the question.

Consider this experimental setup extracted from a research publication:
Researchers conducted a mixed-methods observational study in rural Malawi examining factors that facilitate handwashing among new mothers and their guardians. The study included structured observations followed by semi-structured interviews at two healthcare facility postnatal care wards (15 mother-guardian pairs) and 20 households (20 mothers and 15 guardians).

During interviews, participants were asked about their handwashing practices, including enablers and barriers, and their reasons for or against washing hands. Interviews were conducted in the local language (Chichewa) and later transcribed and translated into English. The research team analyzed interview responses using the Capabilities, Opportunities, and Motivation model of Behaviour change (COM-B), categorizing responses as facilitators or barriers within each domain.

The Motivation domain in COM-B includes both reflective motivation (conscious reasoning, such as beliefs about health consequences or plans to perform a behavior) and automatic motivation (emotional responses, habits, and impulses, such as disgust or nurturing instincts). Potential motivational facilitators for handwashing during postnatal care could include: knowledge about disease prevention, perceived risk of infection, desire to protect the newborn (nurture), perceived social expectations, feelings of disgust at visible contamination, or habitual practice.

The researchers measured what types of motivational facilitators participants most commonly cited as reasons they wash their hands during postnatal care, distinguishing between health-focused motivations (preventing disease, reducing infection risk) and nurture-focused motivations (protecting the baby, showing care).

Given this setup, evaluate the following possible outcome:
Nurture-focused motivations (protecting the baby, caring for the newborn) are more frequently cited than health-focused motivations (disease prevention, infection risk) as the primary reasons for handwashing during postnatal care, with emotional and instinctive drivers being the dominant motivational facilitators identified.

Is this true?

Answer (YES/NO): NO